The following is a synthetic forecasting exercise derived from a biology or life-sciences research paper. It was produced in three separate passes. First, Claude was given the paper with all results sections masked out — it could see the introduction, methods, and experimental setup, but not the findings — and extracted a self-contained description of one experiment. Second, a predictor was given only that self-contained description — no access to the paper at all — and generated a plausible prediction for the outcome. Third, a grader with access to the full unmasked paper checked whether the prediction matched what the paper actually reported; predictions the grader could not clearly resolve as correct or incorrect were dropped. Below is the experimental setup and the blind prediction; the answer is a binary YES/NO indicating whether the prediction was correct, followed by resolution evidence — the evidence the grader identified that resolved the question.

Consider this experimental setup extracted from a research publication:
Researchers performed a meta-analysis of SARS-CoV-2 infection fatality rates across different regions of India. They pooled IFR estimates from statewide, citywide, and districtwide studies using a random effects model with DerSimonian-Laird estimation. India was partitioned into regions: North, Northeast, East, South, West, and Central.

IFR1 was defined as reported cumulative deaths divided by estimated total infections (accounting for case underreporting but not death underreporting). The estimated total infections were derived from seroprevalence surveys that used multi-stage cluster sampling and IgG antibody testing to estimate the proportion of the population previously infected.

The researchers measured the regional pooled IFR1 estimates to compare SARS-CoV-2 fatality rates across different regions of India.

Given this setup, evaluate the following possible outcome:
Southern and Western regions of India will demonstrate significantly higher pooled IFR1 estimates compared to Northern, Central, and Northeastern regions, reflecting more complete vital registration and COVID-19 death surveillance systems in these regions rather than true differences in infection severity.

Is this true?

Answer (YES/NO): NO